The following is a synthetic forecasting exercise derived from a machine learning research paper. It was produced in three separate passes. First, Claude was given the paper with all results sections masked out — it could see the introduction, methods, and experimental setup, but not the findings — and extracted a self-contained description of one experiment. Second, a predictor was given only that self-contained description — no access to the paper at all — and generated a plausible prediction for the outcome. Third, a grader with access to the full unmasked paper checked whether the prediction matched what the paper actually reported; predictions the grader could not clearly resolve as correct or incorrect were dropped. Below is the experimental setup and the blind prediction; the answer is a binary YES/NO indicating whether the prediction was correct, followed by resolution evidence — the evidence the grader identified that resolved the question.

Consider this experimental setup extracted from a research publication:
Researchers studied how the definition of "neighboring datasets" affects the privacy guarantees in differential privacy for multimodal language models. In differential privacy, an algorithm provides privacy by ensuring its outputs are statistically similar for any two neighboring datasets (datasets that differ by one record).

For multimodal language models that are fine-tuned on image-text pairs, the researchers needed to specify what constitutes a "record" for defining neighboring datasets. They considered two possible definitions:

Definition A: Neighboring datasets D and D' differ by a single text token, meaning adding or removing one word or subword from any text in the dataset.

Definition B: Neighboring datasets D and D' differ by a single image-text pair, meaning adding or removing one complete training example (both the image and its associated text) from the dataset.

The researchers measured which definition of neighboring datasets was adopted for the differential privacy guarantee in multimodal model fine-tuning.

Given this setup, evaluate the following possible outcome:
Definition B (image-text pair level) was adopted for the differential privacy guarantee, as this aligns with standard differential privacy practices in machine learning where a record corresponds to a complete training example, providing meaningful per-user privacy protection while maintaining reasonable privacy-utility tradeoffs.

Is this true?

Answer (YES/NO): YES